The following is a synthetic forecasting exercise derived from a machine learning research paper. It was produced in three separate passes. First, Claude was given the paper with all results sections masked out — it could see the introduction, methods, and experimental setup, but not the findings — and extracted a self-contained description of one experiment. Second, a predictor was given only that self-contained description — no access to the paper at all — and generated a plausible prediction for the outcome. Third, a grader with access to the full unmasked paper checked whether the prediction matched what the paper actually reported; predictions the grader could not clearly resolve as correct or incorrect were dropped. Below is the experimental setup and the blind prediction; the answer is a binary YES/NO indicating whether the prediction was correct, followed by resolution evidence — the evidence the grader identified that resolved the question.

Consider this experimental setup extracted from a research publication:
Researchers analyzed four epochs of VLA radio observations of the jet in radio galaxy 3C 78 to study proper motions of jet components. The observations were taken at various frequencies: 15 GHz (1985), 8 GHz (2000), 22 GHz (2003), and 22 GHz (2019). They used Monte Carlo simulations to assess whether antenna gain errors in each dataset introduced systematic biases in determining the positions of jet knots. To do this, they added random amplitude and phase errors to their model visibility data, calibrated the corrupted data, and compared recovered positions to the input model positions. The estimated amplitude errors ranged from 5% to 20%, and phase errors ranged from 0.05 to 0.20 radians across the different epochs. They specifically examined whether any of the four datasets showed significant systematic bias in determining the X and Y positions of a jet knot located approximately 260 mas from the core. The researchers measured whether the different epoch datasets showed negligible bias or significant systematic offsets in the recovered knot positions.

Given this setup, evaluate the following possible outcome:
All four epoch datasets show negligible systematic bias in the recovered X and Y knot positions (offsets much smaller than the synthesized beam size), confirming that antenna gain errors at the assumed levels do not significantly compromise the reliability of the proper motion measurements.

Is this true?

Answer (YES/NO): NO